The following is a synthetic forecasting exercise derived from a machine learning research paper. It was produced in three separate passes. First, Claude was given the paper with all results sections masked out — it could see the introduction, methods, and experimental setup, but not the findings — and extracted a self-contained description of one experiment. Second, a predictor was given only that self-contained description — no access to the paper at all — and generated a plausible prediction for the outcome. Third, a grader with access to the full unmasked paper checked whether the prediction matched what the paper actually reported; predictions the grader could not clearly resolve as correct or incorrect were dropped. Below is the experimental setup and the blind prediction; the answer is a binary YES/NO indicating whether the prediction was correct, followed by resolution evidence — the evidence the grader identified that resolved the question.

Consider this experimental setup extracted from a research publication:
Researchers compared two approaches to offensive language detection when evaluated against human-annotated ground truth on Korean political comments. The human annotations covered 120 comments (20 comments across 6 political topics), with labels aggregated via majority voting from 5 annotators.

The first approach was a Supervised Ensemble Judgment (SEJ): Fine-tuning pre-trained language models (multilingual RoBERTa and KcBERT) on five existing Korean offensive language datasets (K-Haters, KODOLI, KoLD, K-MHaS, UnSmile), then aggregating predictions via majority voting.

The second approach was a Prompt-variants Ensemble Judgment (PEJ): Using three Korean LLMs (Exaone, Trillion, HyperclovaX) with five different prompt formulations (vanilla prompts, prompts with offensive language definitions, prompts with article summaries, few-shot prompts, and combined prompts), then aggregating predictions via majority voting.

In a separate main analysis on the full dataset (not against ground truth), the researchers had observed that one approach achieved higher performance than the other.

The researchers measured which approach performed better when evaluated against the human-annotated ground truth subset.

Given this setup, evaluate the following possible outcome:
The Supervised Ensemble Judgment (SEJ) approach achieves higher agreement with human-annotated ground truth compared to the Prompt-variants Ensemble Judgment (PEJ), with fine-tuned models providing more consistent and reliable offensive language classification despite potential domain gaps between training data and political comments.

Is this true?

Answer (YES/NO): YES